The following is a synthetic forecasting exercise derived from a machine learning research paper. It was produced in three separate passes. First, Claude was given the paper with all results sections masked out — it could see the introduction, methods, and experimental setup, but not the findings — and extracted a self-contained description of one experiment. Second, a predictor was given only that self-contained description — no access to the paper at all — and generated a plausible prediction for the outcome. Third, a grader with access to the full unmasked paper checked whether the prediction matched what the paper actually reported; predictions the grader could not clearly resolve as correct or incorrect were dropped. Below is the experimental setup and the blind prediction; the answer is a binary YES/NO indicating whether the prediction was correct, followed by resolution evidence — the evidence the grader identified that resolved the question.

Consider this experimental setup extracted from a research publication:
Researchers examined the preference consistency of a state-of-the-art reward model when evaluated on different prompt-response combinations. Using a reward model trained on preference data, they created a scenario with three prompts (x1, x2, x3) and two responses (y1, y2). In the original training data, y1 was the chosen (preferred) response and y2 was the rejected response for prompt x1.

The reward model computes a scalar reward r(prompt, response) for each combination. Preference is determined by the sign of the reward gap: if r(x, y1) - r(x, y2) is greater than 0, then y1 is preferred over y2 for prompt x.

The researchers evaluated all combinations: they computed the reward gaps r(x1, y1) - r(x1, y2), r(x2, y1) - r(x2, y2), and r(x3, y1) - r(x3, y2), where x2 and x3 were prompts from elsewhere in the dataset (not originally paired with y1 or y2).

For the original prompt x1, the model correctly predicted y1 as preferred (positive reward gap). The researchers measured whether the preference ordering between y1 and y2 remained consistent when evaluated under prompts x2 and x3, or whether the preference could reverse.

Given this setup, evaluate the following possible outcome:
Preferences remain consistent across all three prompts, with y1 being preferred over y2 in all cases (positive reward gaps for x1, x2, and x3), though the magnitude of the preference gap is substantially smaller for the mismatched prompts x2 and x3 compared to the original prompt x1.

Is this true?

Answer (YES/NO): NO